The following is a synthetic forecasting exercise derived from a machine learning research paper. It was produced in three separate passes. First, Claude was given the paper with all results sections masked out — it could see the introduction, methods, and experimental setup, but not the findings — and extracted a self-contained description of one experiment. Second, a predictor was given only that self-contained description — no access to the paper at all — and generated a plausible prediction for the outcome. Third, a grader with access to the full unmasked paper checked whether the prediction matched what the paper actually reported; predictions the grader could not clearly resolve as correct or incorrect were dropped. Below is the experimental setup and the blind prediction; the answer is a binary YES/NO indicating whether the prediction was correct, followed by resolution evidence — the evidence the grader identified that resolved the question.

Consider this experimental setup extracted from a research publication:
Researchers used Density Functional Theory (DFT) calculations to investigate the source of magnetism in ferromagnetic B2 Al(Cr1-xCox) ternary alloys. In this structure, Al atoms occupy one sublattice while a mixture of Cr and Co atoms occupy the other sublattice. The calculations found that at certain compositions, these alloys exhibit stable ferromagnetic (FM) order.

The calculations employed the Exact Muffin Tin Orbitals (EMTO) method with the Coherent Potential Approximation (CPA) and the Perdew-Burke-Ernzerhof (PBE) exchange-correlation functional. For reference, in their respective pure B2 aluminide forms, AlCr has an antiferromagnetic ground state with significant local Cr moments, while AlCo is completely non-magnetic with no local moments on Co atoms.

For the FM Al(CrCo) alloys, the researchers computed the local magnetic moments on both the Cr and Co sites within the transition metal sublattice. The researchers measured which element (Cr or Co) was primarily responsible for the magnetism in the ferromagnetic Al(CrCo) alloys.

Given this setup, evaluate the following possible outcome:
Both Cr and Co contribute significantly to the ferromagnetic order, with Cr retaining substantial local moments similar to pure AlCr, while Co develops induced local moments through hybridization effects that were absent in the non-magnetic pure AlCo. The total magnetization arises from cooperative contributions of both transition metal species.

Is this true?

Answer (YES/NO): NO